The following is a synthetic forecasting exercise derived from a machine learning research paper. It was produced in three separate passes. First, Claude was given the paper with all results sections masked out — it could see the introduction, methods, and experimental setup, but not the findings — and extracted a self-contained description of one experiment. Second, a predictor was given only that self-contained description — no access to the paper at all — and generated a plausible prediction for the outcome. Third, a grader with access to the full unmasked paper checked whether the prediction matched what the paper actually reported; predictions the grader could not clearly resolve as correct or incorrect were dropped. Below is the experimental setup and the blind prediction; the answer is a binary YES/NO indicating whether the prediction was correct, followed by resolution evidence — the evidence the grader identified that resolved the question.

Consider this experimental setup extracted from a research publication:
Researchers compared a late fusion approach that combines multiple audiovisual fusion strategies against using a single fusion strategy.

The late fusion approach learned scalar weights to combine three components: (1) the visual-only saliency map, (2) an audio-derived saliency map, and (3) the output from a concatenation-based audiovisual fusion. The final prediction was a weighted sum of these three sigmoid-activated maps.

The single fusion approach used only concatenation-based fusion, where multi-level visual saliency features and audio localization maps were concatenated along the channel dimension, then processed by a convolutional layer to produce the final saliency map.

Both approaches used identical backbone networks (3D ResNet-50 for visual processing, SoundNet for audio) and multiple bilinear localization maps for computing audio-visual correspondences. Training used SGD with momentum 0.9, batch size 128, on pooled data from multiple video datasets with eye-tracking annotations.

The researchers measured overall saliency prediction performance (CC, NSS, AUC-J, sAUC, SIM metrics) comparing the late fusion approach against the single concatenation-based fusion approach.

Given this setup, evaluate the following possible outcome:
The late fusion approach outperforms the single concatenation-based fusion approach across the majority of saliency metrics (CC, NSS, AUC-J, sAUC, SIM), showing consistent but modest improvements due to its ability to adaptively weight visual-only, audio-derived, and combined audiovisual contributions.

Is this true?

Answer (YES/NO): NO